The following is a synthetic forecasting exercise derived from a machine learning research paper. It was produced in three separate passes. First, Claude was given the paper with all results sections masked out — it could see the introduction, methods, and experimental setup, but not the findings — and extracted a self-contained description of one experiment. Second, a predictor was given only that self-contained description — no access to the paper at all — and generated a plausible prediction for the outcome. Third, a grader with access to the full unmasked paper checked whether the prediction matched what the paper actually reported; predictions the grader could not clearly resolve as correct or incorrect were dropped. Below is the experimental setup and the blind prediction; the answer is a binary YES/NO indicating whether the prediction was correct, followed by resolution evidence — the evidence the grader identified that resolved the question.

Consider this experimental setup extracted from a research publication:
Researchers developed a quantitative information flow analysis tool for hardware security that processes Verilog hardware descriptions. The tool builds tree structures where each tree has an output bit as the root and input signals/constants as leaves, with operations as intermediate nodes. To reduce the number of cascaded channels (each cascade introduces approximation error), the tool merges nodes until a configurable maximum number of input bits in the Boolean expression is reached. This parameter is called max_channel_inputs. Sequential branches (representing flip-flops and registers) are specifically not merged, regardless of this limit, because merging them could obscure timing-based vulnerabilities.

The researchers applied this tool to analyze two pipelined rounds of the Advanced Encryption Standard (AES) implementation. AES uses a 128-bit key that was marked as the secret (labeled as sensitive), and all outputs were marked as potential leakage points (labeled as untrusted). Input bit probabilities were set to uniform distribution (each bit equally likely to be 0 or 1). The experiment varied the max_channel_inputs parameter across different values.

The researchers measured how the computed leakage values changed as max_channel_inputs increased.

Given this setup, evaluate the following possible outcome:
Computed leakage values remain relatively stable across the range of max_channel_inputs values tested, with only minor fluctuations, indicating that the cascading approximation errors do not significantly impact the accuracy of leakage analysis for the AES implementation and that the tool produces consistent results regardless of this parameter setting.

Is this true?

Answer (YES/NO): NO